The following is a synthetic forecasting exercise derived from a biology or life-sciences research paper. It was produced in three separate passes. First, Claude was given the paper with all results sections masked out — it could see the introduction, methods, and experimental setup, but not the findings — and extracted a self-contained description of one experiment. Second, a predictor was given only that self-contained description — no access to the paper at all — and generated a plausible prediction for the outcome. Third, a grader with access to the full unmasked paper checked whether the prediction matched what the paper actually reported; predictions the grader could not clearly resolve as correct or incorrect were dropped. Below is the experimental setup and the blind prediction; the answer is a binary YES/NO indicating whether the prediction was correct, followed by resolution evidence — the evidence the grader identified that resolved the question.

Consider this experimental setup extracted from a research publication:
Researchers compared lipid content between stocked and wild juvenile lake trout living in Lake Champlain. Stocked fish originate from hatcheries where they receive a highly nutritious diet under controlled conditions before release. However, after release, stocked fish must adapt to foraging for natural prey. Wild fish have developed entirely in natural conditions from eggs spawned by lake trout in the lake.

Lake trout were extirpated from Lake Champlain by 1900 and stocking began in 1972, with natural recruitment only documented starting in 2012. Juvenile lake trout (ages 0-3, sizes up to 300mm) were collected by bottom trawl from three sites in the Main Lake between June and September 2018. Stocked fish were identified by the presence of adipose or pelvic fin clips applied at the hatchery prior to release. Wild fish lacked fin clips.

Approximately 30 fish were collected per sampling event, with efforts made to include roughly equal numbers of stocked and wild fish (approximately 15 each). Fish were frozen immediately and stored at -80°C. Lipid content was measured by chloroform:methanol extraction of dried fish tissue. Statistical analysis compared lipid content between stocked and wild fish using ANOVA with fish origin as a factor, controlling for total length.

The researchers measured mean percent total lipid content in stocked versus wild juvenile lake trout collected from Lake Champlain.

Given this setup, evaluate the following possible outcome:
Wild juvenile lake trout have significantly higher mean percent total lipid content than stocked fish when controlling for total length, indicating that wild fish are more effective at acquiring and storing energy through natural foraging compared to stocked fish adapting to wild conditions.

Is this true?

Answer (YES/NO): YES